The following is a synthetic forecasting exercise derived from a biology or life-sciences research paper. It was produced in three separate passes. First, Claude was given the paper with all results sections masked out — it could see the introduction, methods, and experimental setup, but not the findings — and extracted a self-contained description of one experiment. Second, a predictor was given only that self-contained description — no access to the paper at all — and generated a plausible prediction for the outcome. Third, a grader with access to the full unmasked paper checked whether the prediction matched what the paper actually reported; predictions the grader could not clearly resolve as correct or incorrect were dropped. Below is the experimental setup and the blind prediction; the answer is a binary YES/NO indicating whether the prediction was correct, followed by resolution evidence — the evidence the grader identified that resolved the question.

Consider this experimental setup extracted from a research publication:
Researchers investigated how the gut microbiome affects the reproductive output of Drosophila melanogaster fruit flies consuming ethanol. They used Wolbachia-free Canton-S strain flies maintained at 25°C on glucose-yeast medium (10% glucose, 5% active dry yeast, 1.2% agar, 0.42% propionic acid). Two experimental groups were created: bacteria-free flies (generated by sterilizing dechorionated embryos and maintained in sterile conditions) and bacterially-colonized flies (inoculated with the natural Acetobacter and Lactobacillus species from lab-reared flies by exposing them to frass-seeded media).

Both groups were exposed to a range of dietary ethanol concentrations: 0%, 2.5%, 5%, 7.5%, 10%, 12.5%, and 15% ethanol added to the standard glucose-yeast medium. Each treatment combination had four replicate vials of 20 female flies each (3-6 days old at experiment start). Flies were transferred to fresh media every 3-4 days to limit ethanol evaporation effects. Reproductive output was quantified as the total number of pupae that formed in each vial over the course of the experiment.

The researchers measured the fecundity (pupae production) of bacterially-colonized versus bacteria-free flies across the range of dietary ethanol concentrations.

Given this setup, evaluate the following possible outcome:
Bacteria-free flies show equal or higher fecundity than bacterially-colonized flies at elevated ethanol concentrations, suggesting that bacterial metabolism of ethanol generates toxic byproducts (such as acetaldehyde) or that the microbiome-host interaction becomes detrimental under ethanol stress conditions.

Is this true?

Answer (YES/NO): NO